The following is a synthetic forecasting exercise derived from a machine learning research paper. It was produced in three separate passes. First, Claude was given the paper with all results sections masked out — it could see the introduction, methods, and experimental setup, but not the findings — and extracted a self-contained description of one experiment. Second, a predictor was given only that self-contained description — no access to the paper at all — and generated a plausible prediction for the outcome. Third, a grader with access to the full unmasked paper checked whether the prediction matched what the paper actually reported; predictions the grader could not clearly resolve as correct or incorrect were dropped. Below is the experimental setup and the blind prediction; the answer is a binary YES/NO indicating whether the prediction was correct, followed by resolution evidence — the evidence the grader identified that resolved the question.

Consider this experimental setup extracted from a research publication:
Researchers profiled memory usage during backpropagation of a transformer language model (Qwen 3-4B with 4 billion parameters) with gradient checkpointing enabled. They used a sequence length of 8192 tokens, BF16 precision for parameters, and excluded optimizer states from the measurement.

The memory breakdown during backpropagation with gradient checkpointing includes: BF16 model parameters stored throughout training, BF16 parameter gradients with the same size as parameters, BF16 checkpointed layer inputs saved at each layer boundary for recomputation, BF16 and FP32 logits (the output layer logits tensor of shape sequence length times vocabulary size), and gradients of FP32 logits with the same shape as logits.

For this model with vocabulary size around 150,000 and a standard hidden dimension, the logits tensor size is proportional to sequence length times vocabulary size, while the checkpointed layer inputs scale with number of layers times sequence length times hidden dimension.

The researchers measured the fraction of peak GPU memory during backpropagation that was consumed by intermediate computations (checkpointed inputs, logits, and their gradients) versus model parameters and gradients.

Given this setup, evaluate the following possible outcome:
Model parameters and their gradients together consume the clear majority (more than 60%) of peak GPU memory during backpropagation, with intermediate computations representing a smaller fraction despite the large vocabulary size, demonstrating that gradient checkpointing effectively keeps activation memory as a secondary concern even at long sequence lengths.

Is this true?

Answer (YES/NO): NO